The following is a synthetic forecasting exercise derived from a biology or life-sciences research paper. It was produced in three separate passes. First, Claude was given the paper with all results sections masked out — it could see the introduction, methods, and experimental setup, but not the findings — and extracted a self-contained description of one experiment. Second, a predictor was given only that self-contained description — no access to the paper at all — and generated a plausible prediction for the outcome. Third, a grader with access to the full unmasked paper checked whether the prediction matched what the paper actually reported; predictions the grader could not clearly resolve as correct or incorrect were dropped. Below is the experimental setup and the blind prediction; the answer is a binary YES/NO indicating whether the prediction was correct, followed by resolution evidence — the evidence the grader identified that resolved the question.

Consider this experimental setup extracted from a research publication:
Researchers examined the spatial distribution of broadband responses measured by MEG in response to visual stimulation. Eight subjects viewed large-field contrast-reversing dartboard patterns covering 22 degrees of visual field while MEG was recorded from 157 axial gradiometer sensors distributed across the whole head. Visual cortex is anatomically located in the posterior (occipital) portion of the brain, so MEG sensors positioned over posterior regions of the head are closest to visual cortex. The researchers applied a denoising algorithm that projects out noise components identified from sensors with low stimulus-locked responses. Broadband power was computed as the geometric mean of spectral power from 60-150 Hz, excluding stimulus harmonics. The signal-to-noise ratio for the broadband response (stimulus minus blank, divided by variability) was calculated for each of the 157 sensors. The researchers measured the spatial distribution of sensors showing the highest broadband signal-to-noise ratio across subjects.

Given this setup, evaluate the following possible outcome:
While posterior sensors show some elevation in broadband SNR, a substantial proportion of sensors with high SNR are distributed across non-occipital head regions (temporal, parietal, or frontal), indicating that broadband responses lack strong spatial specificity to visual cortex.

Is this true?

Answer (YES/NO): NO